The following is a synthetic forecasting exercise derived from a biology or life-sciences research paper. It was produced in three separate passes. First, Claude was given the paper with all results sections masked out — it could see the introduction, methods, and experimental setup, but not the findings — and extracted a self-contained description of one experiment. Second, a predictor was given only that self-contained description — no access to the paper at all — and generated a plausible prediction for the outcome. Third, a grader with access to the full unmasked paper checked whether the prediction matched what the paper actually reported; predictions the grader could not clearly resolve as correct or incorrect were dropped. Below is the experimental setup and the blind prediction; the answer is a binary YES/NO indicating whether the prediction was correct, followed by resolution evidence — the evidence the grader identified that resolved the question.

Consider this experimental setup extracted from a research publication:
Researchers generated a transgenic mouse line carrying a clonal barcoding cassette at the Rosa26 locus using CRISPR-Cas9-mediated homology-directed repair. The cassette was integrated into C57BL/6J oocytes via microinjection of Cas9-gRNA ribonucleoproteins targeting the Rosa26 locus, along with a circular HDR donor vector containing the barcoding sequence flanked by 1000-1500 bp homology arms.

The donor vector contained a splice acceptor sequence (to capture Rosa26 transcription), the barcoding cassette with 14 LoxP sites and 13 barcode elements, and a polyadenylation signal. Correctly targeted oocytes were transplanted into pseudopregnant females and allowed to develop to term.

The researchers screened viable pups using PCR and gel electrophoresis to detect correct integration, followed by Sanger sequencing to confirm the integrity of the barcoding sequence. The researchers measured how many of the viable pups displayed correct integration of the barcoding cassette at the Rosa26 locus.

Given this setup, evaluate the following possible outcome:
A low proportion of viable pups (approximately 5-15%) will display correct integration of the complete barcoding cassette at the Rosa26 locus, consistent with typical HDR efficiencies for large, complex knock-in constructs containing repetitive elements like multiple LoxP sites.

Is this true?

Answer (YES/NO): YES